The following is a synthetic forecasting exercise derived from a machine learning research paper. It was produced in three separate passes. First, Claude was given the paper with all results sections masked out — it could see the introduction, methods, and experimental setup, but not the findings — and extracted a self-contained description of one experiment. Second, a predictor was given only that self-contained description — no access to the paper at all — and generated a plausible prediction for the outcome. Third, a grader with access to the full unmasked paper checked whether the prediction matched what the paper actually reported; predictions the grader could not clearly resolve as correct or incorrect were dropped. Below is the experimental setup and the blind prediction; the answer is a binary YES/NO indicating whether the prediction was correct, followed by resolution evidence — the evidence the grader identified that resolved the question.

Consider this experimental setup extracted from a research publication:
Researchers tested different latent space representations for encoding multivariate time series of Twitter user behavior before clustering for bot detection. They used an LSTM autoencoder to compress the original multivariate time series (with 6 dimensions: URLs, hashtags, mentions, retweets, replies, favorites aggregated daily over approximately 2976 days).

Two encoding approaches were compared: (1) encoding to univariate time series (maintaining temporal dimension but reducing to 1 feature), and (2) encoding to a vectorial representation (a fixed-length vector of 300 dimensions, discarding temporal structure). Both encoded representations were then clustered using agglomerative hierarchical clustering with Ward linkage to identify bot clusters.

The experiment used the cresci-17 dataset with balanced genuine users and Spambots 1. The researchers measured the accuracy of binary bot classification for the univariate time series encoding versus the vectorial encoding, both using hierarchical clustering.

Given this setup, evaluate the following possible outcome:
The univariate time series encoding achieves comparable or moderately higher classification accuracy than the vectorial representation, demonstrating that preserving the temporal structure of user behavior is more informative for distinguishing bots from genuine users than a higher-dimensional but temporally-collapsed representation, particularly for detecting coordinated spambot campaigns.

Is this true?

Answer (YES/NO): NO